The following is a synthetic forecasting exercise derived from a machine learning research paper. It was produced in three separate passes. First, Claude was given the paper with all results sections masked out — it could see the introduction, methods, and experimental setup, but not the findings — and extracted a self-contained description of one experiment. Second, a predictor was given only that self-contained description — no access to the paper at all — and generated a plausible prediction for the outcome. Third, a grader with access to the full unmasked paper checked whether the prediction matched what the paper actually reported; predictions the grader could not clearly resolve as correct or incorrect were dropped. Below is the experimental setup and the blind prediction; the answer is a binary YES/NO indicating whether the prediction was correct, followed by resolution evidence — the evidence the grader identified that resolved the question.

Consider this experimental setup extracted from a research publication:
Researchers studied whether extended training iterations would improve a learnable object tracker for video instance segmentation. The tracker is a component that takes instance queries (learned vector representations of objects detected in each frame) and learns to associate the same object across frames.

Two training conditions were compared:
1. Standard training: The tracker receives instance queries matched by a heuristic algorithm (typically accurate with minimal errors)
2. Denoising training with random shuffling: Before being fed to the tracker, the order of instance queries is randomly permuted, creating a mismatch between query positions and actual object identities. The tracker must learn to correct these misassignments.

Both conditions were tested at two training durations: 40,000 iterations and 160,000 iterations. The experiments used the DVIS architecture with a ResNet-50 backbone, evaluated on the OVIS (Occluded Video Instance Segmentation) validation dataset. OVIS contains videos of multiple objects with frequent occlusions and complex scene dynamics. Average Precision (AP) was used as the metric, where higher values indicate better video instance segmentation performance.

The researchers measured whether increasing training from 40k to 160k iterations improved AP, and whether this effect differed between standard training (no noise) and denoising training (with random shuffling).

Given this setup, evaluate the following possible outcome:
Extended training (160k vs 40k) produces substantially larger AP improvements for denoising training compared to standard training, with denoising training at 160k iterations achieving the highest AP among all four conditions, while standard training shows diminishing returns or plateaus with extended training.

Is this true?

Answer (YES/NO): YES